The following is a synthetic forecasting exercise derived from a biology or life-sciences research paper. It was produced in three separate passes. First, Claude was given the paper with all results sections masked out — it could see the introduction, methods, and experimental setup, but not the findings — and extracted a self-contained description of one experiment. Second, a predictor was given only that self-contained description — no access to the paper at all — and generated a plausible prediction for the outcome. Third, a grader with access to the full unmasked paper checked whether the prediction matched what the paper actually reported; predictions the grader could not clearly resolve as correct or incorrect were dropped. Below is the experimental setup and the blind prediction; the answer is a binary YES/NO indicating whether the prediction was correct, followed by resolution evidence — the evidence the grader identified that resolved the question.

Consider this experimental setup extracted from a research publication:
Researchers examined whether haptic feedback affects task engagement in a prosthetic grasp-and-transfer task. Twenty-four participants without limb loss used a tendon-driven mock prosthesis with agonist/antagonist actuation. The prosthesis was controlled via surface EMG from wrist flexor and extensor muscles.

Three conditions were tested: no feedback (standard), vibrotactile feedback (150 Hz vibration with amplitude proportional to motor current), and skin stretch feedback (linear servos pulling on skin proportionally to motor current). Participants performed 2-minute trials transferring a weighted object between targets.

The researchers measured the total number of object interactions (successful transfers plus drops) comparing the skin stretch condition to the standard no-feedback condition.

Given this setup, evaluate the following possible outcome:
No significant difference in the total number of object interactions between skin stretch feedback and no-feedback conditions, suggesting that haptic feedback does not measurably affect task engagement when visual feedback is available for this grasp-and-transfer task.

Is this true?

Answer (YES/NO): NO